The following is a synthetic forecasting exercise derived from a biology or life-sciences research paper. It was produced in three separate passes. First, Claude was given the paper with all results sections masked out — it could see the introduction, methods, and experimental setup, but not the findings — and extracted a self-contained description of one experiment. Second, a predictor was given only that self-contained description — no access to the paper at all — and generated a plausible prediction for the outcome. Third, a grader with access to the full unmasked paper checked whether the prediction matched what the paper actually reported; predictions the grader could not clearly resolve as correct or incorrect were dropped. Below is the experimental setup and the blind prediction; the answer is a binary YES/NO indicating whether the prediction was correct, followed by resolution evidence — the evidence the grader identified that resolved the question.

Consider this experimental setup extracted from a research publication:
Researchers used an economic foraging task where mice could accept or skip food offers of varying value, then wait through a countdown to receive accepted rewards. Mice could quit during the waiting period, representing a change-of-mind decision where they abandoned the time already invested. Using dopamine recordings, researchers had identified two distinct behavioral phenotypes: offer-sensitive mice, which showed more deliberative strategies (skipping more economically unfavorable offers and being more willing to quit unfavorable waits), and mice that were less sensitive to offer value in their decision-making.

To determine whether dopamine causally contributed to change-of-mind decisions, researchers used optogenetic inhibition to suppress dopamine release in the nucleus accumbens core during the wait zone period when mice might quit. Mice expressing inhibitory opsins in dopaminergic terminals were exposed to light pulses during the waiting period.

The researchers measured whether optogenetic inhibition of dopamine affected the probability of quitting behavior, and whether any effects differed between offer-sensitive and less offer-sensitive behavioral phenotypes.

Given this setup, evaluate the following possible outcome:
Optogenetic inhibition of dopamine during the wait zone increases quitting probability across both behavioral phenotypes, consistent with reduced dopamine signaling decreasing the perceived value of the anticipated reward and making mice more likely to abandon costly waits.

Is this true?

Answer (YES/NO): NO